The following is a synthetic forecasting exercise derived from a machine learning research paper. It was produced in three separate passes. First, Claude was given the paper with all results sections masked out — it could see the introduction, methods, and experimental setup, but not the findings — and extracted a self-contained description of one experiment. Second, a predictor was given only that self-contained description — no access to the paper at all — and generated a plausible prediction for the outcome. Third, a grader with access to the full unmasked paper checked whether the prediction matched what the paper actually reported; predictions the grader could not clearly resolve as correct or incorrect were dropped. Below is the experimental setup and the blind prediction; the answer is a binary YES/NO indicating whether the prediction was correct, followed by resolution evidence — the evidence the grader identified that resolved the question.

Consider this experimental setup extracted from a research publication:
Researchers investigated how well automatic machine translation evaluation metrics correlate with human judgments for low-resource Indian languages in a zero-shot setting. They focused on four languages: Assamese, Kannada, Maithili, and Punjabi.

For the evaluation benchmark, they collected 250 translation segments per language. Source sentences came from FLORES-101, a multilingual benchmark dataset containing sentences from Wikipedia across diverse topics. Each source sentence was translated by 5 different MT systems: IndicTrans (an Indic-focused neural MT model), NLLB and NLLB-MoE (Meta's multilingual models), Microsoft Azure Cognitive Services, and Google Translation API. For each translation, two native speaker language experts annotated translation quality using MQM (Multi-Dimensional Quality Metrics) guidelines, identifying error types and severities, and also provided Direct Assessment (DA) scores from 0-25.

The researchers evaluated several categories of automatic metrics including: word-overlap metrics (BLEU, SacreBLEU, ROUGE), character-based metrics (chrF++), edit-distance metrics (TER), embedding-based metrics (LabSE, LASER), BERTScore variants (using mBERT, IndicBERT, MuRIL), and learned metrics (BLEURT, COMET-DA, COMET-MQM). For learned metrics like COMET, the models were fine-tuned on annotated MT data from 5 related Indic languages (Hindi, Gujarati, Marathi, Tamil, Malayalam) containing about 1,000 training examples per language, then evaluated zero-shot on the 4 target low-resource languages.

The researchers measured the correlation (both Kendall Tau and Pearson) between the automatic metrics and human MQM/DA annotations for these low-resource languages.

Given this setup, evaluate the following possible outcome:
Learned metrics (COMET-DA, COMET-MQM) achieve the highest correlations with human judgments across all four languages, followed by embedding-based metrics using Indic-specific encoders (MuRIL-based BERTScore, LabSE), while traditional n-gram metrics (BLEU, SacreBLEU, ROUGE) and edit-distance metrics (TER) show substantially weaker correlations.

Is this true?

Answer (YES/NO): NO